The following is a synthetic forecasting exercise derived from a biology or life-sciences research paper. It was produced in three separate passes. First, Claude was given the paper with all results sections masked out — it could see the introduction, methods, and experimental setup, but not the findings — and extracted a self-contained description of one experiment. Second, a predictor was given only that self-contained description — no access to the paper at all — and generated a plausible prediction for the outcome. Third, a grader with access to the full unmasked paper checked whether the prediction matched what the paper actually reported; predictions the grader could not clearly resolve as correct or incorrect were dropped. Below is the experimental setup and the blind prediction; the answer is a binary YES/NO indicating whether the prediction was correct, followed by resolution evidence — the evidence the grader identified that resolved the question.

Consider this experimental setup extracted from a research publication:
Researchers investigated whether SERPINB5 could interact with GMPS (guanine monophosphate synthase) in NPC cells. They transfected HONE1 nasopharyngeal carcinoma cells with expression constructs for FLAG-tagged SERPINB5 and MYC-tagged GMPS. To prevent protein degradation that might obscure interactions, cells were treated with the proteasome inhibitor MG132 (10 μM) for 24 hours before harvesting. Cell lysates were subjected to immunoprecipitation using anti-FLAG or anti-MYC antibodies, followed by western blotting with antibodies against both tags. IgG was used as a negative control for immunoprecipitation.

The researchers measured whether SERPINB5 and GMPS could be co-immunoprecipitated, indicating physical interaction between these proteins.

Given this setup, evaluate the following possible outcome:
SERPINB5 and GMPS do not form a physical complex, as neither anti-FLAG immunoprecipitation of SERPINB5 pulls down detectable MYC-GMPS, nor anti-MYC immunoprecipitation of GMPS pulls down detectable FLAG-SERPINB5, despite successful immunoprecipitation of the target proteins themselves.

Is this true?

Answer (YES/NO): NO